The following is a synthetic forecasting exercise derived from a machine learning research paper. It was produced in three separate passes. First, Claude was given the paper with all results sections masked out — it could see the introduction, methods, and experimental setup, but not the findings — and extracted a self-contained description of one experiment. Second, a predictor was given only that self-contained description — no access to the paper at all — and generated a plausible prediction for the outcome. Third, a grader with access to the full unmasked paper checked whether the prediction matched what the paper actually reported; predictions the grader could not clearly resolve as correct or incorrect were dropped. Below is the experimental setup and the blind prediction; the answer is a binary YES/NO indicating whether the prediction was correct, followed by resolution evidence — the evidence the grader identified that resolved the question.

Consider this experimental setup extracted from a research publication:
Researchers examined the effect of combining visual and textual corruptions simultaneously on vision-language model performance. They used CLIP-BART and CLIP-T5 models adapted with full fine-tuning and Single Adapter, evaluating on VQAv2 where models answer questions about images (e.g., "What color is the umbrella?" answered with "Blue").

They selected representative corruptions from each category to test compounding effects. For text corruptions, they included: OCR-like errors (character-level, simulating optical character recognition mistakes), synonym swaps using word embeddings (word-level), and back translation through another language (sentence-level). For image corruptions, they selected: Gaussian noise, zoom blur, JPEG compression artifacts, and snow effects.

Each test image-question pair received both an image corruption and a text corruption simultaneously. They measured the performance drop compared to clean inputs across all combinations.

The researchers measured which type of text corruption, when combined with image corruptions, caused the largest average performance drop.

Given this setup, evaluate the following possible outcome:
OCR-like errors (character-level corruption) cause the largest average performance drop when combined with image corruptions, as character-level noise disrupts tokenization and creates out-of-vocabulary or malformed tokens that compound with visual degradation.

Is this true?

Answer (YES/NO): YES